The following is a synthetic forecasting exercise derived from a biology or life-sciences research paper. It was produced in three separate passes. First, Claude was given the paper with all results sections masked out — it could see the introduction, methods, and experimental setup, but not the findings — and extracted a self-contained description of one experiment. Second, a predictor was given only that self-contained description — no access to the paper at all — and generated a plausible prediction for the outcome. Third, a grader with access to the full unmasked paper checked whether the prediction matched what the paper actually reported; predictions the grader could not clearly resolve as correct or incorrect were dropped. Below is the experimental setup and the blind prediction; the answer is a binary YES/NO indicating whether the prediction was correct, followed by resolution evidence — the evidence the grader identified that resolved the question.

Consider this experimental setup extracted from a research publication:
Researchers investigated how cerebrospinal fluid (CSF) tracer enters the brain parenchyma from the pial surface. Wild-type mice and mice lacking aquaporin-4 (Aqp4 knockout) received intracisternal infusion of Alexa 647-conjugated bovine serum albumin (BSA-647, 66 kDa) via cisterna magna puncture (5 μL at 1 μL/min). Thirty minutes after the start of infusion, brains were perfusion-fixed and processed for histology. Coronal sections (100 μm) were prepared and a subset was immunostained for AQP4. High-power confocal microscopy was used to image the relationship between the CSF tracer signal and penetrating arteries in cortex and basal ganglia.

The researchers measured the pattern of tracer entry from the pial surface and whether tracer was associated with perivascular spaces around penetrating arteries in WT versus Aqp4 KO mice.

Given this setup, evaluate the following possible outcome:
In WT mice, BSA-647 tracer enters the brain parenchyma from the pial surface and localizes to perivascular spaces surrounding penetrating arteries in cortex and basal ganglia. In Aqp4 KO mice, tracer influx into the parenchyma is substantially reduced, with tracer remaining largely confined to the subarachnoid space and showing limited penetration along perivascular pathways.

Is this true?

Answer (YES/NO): NO